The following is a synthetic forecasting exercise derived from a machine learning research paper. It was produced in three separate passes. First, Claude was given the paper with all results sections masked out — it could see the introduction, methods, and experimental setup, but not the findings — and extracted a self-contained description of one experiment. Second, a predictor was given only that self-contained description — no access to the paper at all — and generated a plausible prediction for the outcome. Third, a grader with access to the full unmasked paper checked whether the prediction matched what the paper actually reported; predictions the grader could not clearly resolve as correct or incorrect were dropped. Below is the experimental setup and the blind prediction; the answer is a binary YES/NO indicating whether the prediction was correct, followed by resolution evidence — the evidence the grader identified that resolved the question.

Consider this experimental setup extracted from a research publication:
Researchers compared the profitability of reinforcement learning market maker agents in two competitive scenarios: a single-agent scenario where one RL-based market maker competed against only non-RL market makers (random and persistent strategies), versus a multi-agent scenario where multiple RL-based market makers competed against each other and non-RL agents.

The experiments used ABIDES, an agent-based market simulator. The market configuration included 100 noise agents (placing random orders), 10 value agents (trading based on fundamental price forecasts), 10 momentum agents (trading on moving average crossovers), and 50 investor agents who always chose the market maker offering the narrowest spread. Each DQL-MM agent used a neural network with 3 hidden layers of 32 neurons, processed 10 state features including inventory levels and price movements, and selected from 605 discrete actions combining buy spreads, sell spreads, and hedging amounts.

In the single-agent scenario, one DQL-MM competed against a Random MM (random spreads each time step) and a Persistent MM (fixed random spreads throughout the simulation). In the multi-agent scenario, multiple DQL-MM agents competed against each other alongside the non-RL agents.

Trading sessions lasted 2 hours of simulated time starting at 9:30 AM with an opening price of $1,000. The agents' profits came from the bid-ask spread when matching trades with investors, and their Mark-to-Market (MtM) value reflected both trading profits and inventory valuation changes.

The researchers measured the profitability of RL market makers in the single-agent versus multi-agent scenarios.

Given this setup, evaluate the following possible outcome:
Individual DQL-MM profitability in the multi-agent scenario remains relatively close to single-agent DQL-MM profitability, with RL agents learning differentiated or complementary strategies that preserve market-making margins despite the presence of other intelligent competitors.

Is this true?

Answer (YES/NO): NO